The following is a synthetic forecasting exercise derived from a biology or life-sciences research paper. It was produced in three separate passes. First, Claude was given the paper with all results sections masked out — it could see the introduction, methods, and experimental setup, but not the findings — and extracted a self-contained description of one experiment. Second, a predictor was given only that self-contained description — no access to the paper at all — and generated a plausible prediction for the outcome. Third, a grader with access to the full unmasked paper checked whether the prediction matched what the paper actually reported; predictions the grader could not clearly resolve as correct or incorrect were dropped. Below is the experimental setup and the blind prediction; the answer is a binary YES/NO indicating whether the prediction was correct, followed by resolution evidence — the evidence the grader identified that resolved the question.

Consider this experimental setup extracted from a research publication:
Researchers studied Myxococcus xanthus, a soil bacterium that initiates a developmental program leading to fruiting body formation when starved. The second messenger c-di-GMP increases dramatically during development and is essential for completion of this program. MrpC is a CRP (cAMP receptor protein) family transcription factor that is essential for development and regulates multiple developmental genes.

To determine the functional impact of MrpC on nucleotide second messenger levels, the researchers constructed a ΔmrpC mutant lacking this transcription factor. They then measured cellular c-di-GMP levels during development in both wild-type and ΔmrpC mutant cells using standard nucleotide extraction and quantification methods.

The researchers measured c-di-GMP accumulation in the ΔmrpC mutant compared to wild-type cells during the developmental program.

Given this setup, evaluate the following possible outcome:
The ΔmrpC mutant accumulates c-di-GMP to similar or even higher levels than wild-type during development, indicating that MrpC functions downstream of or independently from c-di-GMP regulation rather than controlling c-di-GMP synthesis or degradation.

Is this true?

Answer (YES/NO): NO